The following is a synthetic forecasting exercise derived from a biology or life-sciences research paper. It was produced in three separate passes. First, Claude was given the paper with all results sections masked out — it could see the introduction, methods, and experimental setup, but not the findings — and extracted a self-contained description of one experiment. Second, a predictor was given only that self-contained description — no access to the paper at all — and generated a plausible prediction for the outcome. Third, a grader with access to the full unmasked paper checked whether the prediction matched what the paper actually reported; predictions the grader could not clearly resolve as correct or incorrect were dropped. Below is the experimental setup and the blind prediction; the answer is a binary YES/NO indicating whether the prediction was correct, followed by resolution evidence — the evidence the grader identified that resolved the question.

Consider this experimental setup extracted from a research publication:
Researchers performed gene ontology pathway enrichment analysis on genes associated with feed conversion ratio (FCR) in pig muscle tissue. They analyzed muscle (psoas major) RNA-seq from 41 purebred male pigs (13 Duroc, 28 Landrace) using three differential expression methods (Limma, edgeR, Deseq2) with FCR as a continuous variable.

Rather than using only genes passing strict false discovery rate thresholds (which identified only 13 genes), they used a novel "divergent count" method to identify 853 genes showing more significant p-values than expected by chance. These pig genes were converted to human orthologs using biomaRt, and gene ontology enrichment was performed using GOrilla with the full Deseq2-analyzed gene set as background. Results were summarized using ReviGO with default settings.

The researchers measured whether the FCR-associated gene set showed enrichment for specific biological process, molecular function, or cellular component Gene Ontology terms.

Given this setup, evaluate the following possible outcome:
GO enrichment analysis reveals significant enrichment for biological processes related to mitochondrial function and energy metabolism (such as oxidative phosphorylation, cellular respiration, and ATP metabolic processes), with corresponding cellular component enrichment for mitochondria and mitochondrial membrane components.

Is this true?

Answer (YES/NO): NO